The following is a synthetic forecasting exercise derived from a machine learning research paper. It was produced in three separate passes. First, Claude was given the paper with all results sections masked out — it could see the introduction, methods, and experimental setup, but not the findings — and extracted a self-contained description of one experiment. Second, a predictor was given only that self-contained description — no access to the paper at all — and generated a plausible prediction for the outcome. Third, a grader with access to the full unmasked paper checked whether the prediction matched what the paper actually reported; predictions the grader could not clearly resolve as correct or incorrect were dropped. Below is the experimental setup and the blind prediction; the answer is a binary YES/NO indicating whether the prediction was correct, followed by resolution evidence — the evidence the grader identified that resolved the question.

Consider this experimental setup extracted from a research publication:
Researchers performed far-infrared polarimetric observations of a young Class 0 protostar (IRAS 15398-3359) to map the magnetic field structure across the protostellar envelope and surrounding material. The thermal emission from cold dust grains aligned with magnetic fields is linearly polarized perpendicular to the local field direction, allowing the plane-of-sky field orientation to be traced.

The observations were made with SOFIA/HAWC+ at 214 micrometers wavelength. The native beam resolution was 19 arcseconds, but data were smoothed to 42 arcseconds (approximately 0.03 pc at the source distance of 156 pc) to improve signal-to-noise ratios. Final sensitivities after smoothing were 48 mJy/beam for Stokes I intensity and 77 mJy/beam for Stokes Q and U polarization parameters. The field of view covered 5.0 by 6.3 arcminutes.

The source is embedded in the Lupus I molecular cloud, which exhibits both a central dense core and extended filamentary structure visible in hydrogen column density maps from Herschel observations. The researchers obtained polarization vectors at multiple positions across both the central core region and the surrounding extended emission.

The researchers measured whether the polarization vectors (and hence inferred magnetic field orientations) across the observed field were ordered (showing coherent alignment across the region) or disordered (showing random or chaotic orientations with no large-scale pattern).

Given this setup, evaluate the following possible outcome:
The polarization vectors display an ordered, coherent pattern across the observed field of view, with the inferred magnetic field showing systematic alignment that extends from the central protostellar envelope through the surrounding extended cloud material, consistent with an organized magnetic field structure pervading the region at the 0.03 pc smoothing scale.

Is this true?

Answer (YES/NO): YES